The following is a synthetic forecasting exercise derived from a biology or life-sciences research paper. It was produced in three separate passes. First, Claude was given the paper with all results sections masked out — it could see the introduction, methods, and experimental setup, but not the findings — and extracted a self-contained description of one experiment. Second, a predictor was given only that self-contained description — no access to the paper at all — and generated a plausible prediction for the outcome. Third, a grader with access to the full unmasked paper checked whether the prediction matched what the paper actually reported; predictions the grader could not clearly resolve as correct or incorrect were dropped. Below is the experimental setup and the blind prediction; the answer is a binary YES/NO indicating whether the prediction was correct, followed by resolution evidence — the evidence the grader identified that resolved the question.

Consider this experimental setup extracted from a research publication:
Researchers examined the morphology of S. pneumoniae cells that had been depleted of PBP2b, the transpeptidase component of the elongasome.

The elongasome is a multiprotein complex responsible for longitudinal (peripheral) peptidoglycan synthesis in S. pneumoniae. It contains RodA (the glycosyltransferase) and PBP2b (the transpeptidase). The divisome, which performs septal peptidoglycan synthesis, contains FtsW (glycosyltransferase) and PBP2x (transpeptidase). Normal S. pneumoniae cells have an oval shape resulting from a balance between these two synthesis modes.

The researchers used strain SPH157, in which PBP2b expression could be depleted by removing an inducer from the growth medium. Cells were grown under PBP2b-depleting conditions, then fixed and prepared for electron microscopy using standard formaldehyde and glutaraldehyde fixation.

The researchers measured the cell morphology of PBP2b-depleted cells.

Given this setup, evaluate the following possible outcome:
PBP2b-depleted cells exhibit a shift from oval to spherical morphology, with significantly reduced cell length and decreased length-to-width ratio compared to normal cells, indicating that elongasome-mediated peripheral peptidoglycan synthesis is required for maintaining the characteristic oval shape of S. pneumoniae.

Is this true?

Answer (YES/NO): YES